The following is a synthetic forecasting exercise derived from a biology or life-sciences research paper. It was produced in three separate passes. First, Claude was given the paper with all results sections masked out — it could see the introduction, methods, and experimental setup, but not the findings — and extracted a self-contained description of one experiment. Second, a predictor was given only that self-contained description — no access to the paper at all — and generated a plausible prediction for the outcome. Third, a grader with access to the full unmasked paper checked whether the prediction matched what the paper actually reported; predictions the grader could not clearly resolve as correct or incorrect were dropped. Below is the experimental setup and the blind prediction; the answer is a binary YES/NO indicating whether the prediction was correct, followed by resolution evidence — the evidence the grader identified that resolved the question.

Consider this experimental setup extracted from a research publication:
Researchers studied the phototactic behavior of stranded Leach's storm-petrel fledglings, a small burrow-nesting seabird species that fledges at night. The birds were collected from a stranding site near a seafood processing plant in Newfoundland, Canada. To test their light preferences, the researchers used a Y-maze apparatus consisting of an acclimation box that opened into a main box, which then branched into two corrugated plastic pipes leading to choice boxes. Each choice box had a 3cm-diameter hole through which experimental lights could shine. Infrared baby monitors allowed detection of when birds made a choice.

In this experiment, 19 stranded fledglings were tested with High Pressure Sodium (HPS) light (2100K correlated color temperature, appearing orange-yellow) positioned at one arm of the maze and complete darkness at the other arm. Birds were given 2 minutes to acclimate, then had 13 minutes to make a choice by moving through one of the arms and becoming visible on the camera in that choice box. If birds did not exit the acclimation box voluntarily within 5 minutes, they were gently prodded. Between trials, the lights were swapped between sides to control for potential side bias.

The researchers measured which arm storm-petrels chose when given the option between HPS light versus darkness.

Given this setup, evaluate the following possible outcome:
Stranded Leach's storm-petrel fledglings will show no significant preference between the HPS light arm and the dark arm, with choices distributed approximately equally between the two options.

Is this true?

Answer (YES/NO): NO